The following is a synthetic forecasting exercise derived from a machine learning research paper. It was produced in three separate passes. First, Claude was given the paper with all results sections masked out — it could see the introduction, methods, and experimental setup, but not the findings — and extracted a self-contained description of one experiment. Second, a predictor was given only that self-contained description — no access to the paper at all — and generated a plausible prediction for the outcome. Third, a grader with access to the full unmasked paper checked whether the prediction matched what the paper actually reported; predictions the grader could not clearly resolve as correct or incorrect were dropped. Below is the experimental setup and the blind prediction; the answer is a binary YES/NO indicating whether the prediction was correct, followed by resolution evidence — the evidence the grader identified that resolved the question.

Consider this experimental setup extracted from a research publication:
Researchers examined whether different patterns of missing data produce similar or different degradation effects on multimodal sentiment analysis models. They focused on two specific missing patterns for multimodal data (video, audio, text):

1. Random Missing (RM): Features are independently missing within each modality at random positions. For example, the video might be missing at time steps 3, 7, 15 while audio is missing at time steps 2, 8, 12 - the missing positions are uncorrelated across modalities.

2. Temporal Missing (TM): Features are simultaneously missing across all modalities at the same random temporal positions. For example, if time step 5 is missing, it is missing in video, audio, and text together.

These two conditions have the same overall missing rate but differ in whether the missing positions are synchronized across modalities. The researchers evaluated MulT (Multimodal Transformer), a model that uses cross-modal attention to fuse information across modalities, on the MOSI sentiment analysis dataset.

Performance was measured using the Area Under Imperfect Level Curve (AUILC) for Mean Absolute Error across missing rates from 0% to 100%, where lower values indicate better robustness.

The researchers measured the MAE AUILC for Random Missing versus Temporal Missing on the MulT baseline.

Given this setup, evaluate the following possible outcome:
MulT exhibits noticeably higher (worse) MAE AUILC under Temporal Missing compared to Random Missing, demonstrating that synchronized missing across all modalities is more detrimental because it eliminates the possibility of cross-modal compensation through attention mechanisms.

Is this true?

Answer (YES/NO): NO